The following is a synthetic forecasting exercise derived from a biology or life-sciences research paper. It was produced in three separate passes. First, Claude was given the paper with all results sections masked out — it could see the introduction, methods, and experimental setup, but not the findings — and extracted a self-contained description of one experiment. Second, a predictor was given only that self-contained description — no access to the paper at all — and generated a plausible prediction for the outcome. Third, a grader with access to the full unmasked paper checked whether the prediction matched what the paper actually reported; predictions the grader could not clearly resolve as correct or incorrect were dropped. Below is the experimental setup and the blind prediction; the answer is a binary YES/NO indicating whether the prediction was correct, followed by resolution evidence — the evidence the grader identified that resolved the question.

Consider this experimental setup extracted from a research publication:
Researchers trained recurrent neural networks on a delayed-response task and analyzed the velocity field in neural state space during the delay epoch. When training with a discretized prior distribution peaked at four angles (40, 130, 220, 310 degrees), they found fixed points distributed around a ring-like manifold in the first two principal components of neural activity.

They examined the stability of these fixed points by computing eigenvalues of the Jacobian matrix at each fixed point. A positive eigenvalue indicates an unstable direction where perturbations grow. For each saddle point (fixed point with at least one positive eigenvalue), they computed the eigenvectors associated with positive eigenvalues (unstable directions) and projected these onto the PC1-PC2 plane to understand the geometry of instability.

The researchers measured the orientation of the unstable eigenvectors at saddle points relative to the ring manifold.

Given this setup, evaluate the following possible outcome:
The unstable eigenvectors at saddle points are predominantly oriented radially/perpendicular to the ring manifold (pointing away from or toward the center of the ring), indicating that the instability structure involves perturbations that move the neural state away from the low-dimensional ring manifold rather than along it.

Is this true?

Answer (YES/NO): NO